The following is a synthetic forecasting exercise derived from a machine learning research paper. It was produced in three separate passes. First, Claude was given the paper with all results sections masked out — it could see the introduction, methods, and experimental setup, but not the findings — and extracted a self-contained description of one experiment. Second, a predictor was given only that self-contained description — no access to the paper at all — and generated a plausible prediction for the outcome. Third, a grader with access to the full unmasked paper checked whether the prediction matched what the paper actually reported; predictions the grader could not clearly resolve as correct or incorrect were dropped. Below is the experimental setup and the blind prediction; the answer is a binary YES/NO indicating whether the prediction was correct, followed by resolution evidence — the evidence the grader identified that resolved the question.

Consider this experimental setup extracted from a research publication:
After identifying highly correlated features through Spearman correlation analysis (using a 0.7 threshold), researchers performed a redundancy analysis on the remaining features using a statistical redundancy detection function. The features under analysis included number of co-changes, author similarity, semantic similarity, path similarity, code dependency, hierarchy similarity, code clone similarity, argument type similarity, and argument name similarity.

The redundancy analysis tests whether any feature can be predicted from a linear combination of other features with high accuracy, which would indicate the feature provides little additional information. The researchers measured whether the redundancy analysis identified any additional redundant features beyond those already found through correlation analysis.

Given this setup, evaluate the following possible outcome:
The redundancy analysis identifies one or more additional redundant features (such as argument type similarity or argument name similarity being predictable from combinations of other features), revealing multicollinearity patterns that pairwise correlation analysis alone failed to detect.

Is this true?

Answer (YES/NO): NO